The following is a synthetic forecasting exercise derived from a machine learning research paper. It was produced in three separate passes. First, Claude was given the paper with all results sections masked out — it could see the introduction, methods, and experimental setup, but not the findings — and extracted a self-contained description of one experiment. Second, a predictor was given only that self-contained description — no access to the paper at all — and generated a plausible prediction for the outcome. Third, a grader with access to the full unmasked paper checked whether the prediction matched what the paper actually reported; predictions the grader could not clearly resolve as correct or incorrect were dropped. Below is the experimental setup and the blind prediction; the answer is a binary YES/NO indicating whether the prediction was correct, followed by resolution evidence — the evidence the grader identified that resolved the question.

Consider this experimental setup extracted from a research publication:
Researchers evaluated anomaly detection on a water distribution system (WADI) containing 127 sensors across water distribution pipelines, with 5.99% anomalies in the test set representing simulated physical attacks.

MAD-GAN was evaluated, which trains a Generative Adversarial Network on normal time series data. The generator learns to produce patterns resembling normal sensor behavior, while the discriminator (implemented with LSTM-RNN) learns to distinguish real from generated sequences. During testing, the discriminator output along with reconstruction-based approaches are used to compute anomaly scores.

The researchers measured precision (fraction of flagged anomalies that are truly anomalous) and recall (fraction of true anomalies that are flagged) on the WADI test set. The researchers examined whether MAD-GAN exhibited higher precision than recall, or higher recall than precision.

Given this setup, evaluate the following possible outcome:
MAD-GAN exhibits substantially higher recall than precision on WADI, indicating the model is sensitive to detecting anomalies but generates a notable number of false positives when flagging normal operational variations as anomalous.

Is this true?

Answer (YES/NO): NO